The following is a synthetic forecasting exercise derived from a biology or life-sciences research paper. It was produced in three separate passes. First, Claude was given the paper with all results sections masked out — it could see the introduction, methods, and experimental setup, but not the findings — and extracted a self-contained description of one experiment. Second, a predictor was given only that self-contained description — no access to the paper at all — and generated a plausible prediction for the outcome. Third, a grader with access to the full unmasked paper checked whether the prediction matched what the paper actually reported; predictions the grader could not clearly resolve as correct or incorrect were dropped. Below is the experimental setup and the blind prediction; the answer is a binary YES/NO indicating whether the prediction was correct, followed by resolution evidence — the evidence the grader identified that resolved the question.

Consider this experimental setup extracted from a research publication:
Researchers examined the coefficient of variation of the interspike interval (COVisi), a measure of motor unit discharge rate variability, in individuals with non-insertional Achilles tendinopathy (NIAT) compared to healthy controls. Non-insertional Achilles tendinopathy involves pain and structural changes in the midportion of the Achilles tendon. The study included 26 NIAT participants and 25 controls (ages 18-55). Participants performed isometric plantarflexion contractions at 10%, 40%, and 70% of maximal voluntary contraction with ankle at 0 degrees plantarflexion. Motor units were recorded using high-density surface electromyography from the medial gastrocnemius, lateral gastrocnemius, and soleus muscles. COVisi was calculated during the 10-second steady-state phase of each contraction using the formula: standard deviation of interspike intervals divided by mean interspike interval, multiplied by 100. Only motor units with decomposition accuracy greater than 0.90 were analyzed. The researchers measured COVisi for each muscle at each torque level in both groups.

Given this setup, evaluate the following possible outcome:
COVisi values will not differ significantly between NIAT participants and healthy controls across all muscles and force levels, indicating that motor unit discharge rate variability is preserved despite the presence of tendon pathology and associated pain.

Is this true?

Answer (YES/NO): YES